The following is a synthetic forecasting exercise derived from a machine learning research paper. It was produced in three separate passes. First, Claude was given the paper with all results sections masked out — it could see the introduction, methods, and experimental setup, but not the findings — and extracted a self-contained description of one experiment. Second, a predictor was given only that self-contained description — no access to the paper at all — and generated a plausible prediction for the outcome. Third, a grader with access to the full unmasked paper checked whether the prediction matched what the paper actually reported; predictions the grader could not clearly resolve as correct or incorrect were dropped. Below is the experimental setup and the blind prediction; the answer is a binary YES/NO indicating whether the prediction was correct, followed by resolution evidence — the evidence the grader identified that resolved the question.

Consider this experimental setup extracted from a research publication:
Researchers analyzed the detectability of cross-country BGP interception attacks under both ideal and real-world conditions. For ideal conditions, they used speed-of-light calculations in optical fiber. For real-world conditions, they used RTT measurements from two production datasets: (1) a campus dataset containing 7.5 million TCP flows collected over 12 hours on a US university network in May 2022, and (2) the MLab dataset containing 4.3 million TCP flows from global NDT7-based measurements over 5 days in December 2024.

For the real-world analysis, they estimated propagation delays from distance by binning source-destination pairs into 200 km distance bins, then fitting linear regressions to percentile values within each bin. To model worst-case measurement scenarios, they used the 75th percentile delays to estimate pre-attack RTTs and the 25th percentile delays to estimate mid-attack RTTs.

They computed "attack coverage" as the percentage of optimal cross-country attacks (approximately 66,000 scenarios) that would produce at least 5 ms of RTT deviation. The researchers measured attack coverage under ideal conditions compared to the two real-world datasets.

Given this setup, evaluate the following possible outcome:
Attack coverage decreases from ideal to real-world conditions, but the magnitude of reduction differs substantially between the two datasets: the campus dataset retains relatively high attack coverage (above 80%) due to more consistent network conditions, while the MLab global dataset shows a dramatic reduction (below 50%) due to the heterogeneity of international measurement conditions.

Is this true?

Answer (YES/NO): NO